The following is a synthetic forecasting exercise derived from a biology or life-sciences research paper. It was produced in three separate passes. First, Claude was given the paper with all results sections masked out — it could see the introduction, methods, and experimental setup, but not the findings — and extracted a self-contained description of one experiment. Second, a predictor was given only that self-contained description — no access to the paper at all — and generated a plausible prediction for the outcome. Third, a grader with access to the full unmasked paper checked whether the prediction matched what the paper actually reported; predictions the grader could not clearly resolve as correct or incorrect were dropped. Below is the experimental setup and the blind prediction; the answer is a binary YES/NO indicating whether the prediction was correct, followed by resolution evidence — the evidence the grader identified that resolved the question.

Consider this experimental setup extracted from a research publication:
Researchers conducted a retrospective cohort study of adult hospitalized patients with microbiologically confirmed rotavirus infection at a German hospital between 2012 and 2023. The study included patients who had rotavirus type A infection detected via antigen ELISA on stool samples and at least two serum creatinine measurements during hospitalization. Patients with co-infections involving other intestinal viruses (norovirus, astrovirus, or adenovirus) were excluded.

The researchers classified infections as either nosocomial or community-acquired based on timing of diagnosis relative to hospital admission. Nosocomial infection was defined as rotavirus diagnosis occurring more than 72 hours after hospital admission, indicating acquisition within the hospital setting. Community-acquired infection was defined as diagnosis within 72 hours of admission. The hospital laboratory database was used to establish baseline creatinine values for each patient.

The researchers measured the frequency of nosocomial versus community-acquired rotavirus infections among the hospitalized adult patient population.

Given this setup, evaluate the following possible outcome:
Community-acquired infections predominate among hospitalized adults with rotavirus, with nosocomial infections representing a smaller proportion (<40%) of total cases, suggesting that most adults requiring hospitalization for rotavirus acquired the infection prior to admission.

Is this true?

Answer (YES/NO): YES